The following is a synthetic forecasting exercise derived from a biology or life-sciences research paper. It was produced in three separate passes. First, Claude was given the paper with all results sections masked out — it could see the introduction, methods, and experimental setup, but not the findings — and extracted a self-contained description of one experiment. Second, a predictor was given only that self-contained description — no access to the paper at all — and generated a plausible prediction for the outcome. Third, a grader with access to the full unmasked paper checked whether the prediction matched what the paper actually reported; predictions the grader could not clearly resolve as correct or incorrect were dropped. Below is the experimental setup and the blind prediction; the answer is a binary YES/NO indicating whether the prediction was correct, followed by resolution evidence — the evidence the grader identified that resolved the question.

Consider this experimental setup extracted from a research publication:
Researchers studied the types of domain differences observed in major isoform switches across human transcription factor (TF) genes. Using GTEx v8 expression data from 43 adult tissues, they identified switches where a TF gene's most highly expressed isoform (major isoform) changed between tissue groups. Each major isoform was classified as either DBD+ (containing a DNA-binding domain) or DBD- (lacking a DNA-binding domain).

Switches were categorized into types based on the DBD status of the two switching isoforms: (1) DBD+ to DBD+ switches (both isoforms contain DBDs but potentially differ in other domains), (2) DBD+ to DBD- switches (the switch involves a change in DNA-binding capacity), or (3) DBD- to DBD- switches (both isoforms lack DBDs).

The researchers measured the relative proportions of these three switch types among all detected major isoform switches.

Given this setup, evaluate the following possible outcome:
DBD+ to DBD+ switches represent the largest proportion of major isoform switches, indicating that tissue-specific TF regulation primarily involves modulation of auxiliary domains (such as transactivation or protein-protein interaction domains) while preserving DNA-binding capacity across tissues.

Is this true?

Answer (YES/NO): YES